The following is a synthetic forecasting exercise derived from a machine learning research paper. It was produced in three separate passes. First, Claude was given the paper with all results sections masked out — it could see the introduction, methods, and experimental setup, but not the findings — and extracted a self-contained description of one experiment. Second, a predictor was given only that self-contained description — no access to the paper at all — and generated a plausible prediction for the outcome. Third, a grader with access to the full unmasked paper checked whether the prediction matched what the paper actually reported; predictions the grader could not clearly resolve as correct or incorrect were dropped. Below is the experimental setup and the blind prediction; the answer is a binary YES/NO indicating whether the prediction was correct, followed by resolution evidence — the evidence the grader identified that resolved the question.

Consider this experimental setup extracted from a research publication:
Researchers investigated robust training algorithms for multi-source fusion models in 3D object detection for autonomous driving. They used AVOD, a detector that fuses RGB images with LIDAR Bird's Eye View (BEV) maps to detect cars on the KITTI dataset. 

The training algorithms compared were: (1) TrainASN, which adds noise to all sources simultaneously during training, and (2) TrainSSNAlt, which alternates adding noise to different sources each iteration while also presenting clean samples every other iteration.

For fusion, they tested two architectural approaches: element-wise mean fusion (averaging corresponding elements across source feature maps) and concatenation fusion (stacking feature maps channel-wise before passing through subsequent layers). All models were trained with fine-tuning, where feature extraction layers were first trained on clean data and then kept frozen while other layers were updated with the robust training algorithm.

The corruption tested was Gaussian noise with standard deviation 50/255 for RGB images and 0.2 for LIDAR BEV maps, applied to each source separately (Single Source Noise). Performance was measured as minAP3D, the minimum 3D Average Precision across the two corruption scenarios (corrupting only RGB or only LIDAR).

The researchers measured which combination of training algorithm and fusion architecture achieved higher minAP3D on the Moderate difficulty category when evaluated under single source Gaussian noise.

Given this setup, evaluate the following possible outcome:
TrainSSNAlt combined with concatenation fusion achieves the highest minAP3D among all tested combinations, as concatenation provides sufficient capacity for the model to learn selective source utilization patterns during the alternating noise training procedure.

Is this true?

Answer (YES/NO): NO